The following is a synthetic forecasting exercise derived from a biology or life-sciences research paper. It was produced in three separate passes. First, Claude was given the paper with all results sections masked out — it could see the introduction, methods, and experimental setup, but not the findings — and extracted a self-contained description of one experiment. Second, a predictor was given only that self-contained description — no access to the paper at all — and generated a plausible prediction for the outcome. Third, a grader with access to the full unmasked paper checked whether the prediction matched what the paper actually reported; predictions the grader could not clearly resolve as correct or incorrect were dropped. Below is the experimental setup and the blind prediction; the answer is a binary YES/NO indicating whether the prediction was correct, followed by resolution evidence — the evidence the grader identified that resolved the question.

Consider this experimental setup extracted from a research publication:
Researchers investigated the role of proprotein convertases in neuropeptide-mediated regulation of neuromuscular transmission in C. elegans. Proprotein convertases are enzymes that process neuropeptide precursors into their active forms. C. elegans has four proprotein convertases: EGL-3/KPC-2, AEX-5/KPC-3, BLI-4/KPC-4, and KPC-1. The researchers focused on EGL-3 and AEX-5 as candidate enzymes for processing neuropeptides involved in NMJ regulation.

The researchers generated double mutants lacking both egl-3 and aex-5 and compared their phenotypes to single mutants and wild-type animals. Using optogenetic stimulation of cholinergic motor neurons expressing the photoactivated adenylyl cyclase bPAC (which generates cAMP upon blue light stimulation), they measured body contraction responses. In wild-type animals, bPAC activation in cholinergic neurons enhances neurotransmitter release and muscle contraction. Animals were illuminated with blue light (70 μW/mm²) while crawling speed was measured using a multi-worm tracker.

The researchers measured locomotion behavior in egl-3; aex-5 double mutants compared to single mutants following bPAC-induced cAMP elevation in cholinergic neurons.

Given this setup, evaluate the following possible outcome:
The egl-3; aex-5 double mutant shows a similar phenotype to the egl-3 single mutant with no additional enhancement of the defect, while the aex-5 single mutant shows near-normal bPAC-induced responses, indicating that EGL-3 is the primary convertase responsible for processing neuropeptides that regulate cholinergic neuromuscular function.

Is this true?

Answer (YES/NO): NO